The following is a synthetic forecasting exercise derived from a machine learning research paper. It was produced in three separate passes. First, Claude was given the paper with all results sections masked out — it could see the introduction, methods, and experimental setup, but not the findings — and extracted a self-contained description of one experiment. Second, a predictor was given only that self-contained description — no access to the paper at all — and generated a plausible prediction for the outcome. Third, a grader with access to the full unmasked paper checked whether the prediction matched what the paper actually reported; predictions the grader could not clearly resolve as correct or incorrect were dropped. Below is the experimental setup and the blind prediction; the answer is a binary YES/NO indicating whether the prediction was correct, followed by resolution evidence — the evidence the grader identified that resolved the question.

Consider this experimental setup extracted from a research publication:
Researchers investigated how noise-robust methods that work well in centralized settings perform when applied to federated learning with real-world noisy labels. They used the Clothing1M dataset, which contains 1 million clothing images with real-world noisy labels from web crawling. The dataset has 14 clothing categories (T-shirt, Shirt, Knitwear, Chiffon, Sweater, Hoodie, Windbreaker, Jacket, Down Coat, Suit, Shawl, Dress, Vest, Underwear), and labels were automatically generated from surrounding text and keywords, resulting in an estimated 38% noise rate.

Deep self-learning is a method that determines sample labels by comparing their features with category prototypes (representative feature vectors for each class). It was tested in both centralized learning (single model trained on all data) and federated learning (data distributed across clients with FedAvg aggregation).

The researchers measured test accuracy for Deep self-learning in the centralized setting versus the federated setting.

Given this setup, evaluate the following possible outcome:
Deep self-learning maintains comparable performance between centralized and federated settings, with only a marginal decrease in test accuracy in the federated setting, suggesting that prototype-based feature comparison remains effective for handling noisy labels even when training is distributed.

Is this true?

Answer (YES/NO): NO